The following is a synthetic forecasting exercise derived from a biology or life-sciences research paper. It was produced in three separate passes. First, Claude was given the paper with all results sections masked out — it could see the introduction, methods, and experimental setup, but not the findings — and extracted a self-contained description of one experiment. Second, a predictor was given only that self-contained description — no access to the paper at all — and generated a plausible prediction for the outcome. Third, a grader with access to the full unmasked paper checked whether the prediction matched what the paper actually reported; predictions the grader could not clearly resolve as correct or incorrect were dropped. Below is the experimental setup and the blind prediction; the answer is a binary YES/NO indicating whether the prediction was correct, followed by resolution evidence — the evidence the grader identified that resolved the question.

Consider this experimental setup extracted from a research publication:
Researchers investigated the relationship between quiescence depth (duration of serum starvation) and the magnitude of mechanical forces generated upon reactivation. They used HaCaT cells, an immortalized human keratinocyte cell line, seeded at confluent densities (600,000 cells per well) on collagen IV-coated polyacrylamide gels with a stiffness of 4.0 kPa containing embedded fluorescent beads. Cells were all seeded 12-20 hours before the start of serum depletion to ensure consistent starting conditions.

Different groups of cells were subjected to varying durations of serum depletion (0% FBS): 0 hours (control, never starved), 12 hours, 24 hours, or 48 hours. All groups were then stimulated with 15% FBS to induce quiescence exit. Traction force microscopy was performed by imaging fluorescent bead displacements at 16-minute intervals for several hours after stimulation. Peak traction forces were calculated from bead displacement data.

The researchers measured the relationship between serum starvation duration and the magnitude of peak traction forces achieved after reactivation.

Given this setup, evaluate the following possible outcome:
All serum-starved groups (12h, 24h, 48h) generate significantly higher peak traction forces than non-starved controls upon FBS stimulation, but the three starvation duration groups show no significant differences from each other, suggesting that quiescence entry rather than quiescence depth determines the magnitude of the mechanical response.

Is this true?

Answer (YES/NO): NO